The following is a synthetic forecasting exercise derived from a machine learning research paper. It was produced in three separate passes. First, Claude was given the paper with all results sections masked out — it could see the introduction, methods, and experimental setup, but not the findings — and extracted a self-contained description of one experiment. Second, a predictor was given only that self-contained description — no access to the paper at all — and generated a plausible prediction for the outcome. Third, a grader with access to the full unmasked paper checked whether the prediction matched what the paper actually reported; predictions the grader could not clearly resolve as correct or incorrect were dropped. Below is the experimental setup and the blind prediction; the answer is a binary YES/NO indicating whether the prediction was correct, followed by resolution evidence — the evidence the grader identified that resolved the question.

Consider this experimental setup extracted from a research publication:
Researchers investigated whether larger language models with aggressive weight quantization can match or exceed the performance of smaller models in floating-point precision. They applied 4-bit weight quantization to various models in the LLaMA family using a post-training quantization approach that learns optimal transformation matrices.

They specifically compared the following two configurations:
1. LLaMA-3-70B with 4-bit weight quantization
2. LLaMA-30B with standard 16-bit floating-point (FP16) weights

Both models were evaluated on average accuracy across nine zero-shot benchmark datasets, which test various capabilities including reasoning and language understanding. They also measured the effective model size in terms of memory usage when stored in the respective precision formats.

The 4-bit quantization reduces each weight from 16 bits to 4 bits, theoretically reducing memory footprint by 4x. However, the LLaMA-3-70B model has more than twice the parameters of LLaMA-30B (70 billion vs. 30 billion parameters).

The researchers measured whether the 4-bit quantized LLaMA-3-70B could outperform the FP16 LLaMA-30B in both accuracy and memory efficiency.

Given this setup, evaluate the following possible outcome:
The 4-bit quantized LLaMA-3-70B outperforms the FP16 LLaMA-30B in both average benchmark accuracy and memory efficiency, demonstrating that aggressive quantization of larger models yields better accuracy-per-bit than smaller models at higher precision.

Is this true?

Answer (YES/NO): YES